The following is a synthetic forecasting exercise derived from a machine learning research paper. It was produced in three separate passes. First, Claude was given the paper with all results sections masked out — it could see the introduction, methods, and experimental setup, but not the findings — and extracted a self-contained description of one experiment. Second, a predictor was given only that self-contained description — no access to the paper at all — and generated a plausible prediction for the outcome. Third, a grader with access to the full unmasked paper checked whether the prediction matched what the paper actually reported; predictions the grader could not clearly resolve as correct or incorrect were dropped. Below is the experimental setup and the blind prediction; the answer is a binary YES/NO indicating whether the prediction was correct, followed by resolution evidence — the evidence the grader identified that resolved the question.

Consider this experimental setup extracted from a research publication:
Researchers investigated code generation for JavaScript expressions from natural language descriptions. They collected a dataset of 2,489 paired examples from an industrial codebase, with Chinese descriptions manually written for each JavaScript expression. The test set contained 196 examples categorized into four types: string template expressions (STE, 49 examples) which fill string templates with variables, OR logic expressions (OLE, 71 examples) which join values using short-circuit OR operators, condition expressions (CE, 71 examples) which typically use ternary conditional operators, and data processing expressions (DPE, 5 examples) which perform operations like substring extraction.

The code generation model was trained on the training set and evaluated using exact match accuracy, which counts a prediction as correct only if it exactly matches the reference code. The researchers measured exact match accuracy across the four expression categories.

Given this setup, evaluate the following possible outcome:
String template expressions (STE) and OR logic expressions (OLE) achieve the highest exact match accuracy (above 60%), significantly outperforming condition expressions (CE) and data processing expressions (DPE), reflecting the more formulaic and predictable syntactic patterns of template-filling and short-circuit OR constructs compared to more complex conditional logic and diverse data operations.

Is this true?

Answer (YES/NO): NO